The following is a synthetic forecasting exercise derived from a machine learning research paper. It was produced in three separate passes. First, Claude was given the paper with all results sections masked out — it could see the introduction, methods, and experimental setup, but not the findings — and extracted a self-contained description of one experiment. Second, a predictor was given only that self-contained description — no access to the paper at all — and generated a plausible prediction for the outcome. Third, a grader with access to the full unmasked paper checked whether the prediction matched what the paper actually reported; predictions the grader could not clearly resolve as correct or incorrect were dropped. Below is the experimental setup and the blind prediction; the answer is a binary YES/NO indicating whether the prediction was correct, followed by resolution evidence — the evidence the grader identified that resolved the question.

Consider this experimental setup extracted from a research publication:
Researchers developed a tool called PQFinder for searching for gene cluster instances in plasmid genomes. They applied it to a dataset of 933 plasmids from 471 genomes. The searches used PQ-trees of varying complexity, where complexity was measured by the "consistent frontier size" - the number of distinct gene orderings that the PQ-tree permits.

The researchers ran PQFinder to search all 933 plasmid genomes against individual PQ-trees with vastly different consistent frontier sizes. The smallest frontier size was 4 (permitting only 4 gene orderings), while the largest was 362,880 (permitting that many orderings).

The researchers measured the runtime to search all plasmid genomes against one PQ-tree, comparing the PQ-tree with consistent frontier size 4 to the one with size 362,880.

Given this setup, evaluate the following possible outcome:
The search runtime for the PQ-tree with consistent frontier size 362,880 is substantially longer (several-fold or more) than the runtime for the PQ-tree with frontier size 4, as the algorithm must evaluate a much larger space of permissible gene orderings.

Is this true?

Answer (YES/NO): YES